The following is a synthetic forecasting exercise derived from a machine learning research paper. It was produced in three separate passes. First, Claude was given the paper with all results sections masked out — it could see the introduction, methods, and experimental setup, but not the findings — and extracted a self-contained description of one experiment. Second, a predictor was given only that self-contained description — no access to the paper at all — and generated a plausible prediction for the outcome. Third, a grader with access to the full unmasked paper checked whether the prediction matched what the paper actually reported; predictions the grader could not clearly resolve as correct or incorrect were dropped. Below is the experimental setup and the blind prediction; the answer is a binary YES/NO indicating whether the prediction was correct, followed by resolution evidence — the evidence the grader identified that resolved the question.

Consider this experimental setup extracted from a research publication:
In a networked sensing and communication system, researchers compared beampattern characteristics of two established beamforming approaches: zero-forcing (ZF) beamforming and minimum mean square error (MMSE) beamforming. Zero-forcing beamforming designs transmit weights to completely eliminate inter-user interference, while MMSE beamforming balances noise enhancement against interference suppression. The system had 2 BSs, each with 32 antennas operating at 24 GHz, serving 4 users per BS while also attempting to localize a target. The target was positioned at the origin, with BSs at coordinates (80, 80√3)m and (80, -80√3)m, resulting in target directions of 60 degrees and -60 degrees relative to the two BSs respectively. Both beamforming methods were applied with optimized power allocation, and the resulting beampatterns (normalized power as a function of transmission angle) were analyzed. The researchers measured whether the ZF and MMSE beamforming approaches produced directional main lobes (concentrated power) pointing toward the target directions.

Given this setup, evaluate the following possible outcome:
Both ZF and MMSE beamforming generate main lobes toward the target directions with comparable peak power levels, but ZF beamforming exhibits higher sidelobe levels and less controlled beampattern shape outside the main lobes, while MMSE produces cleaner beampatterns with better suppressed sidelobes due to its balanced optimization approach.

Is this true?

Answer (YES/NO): NO